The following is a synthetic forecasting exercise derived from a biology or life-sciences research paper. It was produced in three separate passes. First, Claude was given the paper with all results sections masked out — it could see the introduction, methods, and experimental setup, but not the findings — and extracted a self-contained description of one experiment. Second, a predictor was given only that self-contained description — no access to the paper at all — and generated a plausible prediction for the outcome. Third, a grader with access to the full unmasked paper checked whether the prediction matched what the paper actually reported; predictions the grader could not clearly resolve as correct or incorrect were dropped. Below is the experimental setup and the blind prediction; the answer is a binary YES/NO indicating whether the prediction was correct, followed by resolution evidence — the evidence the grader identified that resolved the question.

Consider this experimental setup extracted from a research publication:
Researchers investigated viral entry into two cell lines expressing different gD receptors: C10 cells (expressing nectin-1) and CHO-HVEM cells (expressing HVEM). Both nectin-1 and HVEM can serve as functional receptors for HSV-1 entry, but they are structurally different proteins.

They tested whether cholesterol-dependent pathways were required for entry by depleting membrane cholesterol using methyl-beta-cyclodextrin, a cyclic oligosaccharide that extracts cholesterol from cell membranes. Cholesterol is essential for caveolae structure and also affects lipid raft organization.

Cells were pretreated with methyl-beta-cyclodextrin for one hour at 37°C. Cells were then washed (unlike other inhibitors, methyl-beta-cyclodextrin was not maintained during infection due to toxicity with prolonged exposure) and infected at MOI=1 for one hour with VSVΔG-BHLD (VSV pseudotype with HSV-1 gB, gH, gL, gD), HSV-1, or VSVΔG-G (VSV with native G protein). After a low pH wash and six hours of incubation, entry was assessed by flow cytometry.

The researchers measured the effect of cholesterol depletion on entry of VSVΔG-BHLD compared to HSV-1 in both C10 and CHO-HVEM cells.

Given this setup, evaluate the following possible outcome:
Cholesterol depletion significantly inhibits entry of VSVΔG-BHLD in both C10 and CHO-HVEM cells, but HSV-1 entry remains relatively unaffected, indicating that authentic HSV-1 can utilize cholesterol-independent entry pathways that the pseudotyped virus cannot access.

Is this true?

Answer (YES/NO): NO